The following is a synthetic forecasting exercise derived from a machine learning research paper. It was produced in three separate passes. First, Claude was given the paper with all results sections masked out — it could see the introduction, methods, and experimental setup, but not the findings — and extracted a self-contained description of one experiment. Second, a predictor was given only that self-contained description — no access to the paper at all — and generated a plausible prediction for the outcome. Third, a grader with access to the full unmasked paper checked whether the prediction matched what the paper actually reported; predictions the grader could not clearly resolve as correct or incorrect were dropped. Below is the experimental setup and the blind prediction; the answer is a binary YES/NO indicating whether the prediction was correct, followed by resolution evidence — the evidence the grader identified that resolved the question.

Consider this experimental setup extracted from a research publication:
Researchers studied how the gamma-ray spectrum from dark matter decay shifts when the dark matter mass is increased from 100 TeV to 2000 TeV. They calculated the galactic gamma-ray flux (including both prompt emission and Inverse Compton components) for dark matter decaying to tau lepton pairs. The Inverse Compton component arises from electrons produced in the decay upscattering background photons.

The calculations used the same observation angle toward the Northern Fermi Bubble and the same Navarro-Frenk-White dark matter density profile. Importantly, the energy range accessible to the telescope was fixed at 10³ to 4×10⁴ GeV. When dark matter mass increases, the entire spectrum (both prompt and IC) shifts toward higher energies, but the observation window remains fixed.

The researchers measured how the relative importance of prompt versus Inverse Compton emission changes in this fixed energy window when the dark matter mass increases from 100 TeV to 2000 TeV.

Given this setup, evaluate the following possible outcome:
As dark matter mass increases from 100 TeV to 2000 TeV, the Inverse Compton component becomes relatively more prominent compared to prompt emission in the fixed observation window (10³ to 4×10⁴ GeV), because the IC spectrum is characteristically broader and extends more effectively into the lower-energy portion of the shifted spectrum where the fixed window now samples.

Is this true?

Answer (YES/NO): YES